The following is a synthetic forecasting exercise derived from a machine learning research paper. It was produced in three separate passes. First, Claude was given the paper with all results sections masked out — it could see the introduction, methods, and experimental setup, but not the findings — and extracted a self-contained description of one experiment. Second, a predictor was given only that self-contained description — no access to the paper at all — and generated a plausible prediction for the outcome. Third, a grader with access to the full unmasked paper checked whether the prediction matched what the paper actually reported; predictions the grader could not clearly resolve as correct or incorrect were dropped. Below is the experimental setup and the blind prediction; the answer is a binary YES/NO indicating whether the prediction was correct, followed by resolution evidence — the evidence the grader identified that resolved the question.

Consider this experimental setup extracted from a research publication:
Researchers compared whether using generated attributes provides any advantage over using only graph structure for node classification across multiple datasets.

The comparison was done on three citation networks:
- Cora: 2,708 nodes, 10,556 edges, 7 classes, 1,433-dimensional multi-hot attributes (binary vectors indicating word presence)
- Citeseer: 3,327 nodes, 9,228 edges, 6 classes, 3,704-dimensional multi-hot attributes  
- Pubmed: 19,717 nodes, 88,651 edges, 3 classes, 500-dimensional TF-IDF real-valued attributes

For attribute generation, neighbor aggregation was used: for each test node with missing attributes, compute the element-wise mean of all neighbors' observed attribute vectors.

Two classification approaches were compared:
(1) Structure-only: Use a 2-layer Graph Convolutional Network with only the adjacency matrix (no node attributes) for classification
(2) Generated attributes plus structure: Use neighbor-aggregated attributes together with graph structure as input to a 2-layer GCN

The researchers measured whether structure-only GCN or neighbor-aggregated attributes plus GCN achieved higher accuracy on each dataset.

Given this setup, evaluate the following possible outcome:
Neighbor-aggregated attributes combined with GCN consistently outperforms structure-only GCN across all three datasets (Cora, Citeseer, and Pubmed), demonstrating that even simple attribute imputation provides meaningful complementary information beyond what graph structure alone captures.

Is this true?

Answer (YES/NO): NO